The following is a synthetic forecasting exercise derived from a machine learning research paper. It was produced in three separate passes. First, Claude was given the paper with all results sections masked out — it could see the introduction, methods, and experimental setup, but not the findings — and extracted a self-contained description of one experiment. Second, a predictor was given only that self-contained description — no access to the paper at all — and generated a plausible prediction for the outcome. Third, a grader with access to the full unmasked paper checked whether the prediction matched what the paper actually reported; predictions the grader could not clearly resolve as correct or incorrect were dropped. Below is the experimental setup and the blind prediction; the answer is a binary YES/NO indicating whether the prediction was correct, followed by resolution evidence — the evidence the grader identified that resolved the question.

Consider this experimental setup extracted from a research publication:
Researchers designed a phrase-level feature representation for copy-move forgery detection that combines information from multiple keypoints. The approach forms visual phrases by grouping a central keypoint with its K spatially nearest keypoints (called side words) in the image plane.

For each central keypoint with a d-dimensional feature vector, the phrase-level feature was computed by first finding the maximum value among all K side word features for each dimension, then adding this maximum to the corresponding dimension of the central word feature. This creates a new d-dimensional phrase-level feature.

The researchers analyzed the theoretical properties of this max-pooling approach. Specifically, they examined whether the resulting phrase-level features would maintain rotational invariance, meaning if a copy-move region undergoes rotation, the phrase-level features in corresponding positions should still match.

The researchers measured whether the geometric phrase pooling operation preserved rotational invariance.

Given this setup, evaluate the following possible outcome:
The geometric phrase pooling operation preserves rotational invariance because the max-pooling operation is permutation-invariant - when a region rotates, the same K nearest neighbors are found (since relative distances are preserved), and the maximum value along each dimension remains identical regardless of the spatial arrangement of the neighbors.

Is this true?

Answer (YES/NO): YES